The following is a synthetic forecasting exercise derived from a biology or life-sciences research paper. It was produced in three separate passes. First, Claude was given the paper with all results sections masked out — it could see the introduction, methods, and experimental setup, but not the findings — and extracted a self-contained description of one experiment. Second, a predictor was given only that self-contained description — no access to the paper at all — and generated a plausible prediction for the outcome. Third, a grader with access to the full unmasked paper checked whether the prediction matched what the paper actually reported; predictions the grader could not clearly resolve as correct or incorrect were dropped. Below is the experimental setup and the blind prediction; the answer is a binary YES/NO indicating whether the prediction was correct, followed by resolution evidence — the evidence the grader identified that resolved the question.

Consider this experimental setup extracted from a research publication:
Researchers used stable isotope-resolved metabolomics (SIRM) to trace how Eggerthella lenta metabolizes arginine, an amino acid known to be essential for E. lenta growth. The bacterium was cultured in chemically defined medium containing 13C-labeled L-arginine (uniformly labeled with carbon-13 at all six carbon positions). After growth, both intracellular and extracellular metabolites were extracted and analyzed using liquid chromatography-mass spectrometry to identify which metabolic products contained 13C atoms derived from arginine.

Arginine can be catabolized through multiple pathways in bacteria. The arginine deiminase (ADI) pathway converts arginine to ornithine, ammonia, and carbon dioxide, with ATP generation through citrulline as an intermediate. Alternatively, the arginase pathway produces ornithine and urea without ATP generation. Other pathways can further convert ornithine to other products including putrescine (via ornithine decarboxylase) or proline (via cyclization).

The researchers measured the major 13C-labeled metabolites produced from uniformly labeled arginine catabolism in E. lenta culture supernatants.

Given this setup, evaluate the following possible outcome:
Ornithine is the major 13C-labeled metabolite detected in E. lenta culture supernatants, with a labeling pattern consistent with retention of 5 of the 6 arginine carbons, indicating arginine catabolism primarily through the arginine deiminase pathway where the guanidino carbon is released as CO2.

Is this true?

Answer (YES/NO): NO